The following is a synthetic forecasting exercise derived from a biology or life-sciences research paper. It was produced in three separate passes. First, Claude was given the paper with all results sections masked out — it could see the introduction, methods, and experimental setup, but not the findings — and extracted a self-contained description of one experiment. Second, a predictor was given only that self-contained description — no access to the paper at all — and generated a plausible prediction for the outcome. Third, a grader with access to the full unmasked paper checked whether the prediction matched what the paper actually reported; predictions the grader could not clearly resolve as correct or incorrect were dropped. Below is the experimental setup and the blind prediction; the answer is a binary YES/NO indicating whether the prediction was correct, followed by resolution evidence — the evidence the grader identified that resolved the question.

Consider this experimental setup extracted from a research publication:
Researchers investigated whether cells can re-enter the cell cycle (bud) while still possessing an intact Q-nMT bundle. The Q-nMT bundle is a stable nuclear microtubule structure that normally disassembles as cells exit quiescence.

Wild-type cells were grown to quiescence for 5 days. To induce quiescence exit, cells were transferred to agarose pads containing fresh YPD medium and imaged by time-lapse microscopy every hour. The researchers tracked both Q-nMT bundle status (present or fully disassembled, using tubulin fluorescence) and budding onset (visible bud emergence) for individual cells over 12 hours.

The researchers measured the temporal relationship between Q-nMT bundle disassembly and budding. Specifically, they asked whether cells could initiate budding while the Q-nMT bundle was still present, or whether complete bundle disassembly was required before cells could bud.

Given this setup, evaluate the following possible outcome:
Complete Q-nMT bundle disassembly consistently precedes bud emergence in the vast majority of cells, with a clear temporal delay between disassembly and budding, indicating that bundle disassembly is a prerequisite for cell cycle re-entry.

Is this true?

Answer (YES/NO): YES